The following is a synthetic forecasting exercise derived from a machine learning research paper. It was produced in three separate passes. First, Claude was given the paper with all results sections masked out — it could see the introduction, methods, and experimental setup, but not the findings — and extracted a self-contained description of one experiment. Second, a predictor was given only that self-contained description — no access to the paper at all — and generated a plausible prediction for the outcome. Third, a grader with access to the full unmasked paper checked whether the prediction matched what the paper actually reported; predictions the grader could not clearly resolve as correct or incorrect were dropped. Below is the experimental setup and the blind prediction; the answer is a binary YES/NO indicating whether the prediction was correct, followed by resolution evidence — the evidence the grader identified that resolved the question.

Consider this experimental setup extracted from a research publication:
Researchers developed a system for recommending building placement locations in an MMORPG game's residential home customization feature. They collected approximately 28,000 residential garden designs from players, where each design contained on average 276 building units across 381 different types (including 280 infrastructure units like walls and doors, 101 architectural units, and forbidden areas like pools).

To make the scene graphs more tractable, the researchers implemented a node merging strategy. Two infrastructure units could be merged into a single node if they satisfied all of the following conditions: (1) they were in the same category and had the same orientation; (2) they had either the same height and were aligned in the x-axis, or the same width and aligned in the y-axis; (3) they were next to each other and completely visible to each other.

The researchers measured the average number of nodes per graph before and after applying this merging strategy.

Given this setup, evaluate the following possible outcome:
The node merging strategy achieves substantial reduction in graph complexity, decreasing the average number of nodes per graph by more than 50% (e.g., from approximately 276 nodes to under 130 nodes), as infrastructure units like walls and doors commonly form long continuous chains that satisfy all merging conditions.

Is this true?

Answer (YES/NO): YES